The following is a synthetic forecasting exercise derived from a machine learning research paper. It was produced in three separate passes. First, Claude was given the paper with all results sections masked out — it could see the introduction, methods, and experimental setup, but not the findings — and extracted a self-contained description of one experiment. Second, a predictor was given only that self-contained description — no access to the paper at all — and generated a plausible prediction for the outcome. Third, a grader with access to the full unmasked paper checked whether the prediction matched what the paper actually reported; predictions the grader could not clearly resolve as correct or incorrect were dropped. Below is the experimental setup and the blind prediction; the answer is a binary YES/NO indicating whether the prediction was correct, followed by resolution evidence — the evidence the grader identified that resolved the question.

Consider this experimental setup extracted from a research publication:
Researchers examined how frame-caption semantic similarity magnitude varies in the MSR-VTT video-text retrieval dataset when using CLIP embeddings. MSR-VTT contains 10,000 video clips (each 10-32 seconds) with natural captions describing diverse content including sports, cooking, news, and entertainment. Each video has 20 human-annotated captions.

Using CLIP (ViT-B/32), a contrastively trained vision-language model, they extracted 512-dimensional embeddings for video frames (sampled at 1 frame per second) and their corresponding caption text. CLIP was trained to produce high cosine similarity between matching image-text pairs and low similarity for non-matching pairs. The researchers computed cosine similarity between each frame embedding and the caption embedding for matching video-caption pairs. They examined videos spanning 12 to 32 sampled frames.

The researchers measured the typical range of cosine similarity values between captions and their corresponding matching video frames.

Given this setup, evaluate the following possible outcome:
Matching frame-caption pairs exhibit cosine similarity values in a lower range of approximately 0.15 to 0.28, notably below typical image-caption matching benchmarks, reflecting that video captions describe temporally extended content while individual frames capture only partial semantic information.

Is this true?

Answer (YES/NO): NO